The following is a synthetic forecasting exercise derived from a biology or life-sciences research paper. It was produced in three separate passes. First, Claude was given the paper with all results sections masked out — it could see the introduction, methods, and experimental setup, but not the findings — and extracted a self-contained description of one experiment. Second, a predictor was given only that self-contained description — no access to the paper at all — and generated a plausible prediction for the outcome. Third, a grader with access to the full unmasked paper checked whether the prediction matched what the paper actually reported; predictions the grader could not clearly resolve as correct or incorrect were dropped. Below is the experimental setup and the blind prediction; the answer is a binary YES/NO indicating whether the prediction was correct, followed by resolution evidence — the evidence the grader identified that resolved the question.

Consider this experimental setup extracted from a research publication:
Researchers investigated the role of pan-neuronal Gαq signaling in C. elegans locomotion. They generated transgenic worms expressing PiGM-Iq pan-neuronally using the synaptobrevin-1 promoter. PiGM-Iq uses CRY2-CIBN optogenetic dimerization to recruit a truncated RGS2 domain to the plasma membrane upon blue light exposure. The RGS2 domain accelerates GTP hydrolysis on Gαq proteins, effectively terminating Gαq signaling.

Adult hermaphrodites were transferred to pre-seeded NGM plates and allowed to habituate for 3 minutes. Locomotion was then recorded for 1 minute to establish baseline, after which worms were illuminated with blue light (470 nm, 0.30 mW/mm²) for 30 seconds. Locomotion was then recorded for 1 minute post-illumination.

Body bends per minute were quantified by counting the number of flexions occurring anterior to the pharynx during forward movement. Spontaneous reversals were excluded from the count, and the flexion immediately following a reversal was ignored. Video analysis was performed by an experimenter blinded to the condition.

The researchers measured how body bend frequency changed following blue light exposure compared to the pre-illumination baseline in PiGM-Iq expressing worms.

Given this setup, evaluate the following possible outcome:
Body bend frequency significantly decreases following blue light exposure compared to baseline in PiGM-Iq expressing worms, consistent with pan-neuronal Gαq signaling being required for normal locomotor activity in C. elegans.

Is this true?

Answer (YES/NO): YES